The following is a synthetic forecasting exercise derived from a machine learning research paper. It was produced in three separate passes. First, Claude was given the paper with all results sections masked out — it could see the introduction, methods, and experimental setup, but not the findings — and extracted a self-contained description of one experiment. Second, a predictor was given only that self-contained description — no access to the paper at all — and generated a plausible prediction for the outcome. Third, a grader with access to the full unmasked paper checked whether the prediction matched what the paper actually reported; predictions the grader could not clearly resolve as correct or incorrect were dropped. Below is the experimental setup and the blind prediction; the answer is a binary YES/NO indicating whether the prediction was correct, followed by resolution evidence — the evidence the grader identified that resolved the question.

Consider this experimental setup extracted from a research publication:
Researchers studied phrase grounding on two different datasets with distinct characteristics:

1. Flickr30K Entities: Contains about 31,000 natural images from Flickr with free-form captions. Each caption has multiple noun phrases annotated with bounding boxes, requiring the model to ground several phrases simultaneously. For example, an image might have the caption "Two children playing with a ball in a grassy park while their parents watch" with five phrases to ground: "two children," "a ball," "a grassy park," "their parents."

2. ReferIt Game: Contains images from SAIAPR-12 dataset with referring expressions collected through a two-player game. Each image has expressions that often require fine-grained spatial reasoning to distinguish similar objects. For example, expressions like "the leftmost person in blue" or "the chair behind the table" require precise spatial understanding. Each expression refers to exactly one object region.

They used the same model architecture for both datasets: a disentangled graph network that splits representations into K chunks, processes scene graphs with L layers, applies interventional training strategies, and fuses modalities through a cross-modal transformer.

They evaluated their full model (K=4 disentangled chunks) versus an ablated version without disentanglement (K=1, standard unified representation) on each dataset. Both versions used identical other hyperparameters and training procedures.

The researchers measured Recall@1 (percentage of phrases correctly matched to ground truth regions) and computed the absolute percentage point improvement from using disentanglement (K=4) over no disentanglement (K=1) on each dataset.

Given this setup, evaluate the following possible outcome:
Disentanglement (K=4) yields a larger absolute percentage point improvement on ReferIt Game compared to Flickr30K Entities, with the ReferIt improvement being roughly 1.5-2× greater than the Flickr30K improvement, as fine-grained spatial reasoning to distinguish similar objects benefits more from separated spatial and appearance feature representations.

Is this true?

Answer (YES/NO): NO